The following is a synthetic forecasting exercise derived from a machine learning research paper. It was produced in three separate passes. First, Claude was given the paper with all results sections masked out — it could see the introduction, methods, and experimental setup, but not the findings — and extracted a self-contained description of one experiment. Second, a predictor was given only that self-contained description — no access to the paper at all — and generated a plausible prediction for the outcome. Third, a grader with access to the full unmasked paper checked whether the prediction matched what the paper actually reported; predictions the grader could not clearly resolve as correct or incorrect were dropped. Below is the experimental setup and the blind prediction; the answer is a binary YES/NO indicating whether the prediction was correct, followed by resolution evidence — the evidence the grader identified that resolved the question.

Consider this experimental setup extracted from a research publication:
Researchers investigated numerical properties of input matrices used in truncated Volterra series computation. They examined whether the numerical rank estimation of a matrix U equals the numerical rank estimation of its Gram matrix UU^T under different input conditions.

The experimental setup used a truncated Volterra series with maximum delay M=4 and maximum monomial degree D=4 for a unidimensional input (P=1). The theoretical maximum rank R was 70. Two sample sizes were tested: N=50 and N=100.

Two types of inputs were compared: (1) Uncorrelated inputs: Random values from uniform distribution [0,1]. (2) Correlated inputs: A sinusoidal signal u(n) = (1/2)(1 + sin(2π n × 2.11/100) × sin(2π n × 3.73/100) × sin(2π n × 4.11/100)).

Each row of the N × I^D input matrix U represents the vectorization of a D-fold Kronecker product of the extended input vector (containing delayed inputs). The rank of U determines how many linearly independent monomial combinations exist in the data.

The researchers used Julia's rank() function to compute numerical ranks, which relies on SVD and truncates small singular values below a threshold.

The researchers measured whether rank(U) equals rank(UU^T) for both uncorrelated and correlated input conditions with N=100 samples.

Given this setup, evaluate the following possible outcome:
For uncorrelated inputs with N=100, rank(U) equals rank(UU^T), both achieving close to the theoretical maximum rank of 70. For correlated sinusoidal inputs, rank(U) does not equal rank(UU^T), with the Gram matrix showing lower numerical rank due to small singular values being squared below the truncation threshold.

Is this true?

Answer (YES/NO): YES